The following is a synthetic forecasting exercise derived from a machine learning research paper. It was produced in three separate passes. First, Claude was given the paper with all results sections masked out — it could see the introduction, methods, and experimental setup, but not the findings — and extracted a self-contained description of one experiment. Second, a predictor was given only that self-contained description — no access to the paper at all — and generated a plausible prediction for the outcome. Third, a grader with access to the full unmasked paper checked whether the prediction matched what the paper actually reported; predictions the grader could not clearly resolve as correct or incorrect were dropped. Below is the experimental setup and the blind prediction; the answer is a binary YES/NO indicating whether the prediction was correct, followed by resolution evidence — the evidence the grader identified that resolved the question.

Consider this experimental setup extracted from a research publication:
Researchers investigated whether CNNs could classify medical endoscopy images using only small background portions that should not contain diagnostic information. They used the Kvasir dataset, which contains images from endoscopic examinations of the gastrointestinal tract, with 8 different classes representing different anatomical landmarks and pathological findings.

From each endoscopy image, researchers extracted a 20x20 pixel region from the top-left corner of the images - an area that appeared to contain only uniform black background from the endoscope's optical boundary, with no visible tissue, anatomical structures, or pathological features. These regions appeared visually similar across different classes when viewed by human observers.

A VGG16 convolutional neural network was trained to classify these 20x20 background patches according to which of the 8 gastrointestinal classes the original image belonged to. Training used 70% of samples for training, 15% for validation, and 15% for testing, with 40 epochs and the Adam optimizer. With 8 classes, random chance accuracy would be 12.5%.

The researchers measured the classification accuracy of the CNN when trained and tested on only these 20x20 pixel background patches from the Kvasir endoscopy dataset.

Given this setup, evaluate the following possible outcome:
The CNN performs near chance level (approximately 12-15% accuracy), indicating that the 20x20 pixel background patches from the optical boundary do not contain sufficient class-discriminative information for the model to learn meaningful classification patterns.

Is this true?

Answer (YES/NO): NO